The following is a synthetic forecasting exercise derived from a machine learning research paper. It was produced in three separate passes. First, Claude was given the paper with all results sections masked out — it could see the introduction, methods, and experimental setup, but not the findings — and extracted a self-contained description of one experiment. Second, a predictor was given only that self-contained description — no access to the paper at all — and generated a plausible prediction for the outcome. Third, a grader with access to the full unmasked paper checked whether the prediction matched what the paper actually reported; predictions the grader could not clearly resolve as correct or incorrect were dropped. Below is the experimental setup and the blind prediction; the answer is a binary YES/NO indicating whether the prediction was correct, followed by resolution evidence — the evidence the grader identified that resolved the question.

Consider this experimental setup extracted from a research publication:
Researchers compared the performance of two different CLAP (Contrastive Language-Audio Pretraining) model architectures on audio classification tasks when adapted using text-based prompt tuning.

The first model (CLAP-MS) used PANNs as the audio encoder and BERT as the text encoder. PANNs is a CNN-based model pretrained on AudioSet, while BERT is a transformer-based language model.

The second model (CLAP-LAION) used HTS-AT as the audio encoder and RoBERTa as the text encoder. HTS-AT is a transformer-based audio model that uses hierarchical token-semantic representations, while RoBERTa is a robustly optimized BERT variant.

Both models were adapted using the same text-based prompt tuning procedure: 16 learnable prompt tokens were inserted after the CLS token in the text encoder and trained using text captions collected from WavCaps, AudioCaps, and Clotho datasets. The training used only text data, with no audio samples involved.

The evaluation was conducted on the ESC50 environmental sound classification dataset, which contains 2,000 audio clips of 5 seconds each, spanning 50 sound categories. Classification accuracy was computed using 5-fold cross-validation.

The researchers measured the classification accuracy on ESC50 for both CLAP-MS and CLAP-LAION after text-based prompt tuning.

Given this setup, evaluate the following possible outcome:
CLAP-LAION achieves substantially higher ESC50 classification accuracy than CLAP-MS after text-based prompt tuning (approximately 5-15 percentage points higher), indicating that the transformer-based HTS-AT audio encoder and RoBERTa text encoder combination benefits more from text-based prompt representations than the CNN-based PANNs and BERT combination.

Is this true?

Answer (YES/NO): NO